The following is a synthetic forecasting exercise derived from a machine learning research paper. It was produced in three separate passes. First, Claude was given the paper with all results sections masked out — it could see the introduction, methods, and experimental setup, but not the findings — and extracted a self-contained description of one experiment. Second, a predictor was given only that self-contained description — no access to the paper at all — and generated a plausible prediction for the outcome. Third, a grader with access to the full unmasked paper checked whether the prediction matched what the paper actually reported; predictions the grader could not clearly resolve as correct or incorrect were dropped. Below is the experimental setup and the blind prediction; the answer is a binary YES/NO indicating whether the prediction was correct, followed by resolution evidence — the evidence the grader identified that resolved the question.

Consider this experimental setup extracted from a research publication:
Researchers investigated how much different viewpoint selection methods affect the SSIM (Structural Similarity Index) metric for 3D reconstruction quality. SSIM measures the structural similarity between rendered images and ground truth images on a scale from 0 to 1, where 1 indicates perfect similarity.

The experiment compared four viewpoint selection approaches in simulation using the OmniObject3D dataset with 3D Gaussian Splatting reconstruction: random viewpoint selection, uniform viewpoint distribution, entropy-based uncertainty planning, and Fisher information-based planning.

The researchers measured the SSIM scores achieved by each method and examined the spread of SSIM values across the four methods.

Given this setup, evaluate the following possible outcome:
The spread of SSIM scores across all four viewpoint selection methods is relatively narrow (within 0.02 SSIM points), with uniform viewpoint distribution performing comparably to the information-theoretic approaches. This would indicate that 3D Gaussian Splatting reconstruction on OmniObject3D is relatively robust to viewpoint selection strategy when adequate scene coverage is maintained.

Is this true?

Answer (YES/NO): YES